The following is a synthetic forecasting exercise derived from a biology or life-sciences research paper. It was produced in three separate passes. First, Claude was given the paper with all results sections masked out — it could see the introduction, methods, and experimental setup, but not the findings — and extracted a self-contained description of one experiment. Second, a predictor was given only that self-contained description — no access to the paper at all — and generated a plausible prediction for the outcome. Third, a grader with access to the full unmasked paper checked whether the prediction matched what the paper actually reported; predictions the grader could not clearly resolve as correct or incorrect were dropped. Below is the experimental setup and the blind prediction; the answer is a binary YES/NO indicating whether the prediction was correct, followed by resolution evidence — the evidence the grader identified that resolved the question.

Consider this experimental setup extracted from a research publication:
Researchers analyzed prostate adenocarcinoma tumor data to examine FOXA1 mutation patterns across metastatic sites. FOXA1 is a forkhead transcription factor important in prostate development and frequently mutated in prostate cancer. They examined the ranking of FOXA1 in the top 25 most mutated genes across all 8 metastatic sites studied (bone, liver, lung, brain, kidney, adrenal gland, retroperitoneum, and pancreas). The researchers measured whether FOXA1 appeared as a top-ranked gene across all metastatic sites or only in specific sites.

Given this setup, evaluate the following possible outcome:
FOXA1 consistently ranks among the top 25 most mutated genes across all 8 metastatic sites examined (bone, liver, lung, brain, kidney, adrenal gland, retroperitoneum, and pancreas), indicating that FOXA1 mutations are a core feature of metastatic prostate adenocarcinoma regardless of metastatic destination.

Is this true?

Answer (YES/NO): NO